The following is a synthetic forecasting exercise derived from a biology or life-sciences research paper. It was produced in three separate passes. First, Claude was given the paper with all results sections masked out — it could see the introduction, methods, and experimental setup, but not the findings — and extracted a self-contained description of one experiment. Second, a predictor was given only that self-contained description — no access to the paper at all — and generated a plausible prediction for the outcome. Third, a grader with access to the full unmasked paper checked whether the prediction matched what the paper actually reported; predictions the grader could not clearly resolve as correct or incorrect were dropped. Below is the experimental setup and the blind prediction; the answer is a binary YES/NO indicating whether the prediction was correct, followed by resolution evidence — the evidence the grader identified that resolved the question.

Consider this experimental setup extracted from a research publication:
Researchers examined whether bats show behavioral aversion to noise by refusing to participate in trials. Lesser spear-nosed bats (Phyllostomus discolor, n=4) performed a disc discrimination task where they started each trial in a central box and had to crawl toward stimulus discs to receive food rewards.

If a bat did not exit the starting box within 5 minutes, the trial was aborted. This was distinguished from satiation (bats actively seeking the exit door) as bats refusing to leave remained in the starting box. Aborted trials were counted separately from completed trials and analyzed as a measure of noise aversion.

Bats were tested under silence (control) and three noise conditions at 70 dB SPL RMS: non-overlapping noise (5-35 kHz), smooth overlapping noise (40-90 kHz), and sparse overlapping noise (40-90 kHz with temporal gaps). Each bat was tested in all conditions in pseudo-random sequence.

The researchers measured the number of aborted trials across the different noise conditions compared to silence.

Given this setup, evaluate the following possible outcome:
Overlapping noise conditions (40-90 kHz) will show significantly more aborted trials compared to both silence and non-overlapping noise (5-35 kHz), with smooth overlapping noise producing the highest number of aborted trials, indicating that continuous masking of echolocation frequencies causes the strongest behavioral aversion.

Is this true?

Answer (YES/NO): NO